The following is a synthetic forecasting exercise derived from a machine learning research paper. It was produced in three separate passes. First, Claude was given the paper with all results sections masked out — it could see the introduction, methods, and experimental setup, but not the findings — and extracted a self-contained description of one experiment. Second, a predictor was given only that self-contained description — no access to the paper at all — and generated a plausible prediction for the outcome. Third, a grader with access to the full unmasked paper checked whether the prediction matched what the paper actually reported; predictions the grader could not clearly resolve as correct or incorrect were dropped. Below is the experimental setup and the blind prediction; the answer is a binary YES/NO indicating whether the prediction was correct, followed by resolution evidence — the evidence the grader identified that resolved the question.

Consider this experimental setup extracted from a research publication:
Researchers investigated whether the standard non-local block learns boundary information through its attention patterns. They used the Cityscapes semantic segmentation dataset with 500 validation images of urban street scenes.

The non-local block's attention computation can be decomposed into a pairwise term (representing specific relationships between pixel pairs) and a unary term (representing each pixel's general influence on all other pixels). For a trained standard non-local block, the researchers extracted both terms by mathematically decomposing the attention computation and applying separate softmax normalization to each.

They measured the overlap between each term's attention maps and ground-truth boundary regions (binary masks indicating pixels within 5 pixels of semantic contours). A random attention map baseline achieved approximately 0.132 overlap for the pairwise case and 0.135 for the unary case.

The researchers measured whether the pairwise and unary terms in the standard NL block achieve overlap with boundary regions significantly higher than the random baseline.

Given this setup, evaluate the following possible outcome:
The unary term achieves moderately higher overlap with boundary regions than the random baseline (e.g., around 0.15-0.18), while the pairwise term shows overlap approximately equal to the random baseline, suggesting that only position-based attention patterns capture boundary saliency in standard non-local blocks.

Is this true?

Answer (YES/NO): NO